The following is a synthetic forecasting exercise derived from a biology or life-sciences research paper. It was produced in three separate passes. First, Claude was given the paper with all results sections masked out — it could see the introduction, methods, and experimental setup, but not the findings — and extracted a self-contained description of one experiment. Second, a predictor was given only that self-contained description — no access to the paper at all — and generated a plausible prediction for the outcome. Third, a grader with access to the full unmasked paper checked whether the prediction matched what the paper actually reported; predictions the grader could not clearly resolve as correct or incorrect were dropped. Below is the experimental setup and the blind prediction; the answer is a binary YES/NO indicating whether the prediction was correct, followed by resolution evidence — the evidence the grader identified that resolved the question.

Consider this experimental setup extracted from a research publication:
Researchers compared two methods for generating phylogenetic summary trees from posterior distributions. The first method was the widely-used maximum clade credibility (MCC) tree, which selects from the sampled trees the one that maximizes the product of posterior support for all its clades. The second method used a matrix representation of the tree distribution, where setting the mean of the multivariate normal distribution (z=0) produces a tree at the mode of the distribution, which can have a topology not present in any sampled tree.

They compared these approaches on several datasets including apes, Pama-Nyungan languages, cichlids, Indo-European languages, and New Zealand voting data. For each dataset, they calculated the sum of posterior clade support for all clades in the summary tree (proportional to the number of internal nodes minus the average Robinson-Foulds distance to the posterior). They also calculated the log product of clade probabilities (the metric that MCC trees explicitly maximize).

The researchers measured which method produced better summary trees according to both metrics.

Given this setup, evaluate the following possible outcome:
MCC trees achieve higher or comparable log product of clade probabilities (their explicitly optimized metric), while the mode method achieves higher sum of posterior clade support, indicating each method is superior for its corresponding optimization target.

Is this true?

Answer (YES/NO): NO